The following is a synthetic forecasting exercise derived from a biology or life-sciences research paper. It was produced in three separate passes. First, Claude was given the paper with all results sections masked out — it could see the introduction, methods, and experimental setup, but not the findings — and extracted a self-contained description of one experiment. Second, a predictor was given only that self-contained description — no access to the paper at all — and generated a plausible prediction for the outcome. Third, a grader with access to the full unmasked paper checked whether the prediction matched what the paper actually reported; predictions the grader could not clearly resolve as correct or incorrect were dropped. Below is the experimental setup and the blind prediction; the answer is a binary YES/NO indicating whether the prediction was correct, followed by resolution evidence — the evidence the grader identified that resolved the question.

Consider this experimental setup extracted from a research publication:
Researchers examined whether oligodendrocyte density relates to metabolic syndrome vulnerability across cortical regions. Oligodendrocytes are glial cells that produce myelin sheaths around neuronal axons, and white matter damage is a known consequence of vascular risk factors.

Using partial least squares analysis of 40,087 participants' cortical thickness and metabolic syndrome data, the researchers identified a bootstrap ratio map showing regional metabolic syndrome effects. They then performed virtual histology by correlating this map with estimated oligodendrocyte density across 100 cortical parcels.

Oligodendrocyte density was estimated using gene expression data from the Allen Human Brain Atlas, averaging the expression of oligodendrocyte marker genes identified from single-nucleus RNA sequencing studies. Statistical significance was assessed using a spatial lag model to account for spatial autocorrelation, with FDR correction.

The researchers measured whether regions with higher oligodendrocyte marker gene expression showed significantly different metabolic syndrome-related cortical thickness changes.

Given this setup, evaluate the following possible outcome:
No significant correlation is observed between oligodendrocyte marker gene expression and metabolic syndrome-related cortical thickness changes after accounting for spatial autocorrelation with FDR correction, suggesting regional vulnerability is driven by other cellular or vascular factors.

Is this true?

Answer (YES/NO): YES